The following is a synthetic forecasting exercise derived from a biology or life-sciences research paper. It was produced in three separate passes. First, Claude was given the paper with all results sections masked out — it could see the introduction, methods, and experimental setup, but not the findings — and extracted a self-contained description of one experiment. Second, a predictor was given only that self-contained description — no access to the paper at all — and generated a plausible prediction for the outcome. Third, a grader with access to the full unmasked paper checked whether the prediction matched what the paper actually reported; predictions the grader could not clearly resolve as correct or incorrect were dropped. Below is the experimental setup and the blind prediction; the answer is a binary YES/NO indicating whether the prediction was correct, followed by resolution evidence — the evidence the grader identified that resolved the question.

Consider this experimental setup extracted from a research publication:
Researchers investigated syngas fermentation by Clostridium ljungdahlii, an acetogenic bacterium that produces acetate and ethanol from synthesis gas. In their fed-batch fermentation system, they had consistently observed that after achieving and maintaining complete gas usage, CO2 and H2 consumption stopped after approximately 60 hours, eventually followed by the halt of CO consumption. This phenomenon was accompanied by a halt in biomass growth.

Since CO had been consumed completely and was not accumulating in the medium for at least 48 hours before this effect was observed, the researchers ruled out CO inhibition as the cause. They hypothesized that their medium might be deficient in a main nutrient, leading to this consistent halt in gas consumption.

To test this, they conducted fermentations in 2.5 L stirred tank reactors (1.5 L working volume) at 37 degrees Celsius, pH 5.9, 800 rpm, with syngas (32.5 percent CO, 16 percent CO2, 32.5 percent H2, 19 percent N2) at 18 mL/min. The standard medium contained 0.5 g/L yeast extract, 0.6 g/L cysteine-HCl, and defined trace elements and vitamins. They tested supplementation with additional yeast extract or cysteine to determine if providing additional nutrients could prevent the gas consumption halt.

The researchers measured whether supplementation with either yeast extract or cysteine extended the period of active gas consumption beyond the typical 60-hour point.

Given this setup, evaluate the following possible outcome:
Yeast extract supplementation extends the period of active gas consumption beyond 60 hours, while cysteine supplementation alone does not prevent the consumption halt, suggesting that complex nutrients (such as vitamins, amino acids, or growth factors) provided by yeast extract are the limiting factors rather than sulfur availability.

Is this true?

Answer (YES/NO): NO